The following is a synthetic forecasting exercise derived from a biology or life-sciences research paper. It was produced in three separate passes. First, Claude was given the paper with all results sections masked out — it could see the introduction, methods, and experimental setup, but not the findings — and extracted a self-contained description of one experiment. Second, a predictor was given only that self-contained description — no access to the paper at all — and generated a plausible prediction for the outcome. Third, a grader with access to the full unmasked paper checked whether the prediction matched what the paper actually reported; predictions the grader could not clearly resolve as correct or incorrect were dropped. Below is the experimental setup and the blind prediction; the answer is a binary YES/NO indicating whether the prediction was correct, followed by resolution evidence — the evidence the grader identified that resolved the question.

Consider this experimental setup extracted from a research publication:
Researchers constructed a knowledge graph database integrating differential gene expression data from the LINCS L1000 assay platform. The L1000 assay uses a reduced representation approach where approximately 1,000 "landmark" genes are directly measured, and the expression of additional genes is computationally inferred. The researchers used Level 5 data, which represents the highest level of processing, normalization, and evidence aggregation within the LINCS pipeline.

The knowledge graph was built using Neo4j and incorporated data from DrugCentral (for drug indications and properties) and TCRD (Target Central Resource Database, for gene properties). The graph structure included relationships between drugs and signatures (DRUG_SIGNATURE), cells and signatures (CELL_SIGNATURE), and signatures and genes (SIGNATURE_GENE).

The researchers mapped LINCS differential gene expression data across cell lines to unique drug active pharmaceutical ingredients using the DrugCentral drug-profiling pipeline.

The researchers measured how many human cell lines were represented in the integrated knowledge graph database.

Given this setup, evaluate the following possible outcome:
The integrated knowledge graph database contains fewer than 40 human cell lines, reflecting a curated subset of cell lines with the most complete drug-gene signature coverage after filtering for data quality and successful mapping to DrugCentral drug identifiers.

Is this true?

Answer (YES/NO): NO